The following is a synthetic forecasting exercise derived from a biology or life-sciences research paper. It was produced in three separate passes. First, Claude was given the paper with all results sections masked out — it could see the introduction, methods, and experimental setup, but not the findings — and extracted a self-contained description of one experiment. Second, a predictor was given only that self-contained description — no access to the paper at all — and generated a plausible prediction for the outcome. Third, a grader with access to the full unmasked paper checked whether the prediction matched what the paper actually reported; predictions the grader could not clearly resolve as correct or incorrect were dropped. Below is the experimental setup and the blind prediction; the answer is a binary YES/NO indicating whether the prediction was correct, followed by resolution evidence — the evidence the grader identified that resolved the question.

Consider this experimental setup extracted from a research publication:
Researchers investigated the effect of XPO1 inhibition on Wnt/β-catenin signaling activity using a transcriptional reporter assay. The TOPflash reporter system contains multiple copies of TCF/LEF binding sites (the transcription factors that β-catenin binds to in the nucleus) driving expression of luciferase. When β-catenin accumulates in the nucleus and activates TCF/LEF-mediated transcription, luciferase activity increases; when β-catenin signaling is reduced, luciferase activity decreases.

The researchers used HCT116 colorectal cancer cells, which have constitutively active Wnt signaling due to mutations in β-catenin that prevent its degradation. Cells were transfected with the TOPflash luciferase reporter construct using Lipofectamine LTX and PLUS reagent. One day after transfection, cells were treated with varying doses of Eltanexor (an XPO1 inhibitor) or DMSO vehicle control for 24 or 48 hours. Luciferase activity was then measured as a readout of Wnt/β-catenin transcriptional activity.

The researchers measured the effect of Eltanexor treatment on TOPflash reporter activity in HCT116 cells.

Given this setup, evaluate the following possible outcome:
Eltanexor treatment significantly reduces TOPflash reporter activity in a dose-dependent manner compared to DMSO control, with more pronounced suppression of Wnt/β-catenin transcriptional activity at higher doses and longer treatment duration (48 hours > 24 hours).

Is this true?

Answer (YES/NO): NO